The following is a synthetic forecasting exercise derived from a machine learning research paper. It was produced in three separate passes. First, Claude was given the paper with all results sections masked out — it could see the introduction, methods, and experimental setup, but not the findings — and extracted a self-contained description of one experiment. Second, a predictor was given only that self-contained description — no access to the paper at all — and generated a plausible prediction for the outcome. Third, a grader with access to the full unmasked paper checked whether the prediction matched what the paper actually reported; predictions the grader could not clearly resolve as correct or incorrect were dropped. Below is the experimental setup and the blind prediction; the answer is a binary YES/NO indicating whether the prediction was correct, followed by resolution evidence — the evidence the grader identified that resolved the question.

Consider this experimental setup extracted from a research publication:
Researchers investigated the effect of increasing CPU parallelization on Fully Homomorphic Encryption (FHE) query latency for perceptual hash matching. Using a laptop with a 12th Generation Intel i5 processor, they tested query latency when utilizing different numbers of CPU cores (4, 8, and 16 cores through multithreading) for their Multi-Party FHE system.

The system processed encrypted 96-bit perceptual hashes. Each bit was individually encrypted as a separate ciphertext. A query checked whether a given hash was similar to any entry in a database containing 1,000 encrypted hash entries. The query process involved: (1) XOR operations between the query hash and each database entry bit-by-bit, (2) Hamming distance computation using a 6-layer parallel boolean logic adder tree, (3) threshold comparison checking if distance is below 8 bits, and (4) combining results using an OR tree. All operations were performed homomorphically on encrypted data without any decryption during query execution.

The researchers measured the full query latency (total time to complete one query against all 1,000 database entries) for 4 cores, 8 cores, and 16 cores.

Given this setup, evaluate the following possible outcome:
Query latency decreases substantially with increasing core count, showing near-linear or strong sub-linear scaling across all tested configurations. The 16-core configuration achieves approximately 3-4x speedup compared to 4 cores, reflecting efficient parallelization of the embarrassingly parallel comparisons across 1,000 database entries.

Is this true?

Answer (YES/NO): NO